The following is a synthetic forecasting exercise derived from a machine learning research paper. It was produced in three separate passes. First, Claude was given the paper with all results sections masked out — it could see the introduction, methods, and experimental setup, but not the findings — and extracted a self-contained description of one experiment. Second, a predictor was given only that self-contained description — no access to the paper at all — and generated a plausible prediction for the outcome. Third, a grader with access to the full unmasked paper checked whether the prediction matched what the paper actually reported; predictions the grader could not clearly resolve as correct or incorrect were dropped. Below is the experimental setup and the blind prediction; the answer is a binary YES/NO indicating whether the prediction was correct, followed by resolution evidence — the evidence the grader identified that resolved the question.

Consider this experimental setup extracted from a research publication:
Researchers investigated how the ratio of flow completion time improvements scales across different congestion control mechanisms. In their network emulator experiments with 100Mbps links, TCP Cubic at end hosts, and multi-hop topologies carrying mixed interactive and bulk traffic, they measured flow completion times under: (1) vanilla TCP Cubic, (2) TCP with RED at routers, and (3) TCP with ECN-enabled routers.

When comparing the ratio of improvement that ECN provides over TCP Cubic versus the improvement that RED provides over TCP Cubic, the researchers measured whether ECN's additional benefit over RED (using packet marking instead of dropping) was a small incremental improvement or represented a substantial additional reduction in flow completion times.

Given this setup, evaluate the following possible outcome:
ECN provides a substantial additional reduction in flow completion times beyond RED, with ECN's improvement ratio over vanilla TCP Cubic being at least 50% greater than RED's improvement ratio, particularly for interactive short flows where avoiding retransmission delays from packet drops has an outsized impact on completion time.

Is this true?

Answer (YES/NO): NO